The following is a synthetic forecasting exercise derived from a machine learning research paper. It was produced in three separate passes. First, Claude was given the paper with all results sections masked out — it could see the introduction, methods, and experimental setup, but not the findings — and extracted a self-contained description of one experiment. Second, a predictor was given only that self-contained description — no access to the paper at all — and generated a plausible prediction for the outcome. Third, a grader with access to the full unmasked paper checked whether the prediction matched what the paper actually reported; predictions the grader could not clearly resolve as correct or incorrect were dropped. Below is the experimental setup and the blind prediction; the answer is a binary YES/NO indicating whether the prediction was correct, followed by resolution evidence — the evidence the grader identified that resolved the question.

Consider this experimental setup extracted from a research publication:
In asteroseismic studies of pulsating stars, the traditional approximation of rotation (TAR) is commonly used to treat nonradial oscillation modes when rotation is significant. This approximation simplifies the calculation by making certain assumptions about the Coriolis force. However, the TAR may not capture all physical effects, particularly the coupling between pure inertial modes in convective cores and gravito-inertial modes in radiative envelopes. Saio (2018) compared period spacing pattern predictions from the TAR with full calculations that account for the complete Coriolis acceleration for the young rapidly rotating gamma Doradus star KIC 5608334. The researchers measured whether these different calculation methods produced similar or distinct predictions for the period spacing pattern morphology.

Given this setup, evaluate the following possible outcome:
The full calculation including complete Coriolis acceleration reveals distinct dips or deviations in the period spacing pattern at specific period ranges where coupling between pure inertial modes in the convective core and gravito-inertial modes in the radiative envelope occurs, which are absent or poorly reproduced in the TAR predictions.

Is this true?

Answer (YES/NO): YES